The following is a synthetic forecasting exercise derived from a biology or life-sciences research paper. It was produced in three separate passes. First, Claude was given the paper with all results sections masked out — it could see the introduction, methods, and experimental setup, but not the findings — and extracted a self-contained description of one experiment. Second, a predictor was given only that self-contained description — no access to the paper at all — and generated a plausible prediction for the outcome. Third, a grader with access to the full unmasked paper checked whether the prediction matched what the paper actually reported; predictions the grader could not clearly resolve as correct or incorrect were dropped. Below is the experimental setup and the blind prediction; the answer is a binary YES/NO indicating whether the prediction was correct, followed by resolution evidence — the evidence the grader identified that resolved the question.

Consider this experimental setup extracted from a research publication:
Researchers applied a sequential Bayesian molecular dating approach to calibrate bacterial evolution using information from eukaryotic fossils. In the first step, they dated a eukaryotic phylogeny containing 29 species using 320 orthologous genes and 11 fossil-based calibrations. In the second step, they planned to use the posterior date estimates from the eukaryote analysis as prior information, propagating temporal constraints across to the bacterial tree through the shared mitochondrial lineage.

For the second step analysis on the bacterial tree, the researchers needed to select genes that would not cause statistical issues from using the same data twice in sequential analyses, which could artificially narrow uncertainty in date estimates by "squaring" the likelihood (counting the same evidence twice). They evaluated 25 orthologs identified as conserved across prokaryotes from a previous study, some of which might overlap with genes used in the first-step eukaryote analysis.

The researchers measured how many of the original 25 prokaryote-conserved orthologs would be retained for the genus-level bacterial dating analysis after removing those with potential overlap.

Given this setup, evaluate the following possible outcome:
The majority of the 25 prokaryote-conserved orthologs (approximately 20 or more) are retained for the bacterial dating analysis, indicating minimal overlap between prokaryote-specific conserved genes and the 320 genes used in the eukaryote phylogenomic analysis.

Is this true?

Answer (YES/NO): NO